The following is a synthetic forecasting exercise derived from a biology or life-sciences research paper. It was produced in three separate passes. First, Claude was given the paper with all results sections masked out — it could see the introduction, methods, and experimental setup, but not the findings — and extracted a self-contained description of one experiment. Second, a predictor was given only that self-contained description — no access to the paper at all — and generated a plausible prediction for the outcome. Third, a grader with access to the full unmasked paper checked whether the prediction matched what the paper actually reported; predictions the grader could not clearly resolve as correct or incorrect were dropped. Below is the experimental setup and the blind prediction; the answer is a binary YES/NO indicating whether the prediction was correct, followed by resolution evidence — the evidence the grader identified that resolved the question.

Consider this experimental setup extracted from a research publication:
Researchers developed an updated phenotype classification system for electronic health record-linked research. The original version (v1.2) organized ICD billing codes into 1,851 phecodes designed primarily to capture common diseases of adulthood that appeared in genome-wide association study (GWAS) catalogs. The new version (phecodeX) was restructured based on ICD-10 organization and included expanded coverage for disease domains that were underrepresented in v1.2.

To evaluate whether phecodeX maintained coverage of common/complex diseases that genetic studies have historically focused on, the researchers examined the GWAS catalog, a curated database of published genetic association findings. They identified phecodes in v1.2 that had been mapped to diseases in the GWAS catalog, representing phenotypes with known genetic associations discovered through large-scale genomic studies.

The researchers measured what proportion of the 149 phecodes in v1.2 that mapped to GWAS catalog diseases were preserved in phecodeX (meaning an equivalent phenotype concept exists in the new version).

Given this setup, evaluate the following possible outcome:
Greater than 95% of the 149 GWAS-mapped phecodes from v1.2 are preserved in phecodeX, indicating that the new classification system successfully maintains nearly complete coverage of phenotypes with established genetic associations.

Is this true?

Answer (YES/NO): NO